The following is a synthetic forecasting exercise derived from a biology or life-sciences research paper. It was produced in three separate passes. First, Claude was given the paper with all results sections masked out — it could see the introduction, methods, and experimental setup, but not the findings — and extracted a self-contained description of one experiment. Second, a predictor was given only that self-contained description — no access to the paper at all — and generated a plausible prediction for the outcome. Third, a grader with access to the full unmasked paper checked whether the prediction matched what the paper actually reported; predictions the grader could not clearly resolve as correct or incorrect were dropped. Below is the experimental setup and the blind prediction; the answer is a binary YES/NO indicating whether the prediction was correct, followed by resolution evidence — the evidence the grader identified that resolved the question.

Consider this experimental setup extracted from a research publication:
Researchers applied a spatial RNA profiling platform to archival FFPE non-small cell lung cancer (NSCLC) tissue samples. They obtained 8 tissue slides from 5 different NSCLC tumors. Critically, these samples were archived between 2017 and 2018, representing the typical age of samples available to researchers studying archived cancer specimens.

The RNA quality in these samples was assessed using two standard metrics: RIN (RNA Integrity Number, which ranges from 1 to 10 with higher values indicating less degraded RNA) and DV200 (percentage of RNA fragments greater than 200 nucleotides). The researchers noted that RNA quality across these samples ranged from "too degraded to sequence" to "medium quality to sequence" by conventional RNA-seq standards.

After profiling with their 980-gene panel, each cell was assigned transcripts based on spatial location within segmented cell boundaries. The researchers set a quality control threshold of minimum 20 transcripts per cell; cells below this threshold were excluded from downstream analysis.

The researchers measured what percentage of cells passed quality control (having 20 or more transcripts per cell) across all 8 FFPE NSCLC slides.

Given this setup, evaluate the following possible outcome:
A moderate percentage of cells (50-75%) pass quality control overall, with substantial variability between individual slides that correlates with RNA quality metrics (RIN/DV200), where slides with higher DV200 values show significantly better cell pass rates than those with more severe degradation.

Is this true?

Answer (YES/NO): NO